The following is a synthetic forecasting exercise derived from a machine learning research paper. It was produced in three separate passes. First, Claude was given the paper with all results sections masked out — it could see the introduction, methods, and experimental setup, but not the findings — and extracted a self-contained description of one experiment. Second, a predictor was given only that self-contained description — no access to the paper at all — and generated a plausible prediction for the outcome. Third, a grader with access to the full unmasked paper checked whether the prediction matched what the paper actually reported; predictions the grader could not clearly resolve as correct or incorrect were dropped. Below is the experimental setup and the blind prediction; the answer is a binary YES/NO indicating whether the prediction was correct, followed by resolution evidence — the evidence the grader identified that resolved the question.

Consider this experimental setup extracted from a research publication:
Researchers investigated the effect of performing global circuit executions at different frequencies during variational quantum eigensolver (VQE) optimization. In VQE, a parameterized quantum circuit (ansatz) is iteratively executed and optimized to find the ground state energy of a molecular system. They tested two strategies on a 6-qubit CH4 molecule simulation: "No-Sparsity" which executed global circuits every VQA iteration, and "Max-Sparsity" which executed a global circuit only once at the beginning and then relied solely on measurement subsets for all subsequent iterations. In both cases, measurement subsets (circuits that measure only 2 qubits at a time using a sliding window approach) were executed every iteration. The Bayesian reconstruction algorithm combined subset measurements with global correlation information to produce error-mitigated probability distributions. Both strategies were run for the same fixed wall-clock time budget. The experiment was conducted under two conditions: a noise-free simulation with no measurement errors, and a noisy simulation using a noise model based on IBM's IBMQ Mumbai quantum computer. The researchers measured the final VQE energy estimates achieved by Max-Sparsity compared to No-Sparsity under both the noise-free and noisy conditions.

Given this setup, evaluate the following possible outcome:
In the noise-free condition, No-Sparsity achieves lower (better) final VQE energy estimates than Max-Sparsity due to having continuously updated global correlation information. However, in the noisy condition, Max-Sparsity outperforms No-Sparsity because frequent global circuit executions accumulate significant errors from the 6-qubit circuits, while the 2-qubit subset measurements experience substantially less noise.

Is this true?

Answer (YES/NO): YES